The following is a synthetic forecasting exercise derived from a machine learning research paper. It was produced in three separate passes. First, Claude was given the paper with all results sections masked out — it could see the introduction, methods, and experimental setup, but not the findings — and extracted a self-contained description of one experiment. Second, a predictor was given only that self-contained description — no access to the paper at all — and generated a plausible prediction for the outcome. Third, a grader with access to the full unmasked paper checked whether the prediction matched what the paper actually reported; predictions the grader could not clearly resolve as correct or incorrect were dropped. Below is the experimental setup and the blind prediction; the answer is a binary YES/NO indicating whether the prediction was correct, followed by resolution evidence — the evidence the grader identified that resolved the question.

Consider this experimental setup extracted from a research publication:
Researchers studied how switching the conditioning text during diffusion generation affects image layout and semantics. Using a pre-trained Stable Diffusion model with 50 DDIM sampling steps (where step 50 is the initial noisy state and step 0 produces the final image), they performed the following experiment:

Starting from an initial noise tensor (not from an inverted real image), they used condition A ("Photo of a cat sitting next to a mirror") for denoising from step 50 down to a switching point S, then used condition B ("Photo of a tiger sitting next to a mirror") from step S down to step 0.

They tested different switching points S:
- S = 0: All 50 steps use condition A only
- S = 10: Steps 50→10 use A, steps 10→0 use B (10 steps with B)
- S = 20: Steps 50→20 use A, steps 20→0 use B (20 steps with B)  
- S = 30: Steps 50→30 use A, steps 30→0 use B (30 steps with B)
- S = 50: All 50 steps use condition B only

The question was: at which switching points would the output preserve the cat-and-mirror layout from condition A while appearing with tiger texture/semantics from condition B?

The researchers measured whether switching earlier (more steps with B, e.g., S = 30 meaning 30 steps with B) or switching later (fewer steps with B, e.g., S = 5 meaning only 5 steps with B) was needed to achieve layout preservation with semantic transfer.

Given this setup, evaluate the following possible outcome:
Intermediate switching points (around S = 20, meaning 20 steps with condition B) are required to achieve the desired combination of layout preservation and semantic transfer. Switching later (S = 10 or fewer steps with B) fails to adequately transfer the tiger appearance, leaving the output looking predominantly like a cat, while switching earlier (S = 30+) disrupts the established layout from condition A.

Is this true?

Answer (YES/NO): NO